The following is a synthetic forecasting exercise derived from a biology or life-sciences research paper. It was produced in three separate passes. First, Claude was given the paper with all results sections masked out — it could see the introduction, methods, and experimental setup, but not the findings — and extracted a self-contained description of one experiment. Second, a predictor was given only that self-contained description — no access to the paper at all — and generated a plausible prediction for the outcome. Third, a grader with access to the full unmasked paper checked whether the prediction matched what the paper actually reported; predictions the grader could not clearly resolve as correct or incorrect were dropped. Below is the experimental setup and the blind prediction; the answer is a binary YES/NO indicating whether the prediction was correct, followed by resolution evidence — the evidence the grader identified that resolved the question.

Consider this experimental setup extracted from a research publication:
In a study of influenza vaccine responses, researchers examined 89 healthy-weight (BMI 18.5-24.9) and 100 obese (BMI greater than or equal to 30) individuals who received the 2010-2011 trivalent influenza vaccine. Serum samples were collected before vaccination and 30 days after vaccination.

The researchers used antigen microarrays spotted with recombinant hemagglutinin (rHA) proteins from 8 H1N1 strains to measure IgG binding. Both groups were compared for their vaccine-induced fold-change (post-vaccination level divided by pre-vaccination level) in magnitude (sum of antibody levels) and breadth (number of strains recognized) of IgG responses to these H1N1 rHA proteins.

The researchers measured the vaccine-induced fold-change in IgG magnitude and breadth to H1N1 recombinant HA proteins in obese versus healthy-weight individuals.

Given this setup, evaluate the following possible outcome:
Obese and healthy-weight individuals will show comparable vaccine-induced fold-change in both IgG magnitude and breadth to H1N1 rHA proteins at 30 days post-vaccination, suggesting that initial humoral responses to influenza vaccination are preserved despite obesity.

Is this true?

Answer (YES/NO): NO